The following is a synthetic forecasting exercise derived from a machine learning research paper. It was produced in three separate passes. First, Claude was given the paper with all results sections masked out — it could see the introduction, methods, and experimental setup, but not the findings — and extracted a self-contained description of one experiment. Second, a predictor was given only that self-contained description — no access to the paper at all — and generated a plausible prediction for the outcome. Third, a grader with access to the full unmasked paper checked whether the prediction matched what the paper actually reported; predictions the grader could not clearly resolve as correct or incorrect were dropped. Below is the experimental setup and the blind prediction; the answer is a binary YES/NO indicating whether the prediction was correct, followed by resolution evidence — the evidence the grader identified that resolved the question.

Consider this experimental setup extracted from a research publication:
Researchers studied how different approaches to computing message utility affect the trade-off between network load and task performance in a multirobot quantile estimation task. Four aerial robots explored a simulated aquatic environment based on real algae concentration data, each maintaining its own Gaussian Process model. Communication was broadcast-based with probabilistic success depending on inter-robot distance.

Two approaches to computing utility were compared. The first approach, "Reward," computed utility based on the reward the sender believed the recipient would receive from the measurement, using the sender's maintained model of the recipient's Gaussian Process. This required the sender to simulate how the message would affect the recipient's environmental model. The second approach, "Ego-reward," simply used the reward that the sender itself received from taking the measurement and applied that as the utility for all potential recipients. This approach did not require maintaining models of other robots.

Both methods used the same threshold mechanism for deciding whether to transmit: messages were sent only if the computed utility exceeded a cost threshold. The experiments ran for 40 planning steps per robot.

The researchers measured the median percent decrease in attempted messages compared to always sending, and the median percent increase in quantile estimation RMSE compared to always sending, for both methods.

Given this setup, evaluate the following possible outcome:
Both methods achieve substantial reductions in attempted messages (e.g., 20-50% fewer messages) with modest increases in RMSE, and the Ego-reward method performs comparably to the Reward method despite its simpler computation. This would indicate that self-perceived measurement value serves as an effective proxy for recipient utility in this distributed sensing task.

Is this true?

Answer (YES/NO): NO